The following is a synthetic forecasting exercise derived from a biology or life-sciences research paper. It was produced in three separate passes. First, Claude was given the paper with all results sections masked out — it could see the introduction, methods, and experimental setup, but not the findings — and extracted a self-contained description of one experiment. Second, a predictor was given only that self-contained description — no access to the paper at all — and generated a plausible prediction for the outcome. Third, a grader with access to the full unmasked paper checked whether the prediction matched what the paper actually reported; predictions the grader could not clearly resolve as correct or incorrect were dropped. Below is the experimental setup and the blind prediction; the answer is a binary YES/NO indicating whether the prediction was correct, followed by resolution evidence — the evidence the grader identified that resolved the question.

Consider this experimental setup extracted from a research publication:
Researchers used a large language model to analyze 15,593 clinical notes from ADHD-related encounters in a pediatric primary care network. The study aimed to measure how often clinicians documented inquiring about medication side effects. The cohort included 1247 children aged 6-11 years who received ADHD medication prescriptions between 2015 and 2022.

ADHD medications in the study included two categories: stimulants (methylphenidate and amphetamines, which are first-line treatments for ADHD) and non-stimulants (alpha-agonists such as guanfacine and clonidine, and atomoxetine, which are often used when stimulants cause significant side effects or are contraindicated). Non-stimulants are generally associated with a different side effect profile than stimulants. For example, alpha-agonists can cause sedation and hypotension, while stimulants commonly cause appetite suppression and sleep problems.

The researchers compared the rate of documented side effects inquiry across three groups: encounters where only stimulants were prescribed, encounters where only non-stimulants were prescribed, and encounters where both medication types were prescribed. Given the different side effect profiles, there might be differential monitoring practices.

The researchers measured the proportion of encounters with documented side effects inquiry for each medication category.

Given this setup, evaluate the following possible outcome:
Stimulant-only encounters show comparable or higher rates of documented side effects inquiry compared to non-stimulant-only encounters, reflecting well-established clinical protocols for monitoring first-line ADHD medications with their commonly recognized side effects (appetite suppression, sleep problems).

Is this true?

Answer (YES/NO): YES